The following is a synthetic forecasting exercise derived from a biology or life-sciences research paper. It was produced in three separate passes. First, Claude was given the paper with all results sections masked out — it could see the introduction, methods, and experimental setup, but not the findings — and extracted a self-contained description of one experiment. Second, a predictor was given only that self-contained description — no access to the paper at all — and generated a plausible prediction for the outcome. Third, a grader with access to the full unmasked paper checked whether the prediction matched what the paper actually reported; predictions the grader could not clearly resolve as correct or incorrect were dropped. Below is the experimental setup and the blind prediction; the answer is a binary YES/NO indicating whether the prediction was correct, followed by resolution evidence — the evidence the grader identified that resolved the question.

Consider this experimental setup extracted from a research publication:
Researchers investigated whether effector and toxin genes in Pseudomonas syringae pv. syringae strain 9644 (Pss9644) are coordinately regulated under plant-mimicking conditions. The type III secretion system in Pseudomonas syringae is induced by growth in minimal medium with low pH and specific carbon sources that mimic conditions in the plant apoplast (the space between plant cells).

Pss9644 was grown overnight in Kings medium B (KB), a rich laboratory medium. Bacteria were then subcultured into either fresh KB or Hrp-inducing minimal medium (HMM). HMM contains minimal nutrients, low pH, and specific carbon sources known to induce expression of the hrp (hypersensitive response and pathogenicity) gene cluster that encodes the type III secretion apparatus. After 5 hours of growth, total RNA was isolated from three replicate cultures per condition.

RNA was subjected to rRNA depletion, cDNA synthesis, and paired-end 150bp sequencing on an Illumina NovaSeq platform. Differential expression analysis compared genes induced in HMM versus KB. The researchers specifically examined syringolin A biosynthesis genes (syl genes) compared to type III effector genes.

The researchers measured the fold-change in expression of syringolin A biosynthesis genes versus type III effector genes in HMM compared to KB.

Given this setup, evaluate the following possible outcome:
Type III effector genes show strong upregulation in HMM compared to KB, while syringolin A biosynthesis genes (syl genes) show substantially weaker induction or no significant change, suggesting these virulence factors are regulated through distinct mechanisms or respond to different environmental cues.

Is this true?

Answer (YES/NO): NO